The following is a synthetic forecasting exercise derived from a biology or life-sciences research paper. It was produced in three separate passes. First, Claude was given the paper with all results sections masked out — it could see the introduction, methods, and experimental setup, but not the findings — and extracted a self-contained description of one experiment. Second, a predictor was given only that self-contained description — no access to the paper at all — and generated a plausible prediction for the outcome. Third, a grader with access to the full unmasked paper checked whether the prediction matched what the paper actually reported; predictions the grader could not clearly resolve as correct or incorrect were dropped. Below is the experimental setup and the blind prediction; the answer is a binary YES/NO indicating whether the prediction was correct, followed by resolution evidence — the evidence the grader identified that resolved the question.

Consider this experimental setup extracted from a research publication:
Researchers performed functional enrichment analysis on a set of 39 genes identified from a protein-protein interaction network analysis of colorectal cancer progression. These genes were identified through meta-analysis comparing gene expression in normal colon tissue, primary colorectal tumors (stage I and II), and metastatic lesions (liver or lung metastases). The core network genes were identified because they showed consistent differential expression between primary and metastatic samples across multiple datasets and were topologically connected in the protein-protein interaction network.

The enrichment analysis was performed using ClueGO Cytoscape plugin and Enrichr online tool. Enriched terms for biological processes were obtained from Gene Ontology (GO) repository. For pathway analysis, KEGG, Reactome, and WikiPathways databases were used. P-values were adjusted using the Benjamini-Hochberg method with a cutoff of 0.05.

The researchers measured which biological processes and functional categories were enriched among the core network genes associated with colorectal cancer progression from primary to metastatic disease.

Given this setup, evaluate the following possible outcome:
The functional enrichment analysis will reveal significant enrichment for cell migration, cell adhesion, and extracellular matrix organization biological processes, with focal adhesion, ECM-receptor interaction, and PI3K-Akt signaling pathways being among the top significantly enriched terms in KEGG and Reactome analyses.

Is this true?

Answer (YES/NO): NO